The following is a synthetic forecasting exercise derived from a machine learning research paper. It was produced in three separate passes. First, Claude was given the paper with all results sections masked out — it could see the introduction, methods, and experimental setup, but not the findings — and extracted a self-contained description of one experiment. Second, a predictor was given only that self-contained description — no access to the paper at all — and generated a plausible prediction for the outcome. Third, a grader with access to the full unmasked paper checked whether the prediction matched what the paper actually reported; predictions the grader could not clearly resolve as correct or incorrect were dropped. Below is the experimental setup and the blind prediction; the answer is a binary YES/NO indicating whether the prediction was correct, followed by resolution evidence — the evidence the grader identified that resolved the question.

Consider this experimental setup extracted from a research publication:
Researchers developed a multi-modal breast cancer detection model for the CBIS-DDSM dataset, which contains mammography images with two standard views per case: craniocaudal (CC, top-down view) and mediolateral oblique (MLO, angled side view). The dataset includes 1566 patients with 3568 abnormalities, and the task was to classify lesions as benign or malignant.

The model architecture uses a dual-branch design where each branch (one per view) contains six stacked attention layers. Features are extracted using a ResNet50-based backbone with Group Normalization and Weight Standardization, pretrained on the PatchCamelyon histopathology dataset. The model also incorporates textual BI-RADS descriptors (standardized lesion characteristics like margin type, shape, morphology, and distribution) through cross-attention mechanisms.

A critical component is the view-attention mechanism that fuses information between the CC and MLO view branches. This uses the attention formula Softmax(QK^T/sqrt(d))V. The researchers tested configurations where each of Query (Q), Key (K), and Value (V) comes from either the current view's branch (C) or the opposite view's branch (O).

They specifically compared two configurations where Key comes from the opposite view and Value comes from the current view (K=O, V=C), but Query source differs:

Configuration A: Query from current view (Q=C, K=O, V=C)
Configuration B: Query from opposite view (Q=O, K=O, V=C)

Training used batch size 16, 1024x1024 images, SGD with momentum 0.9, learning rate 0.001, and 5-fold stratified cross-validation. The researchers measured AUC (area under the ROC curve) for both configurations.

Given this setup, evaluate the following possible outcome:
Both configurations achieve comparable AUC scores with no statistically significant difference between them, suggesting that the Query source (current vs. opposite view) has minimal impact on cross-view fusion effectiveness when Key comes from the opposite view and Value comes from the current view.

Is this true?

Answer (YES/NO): NO